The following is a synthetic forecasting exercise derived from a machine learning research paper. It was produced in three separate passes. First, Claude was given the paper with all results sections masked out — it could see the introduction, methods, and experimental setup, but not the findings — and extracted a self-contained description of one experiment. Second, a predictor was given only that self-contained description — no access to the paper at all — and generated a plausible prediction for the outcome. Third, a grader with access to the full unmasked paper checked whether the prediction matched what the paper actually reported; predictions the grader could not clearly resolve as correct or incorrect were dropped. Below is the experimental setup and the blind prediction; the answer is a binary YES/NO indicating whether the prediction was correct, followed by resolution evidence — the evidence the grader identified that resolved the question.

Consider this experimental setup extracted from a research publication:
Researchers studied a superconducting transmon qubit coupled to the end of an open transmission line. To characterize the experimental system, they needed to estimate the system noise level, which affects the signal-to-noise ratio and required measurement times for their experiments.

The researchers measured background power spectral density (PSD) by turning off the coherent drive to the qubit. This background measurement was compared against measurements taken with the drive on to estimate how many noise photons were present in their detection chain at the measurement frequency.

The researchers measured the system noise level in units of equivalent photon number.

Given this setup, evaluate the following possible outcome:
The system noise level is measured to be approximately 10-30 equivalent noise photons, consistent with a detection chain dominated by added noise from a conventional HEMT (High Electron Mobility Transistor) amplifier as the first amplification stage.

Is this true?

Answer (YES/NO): NO